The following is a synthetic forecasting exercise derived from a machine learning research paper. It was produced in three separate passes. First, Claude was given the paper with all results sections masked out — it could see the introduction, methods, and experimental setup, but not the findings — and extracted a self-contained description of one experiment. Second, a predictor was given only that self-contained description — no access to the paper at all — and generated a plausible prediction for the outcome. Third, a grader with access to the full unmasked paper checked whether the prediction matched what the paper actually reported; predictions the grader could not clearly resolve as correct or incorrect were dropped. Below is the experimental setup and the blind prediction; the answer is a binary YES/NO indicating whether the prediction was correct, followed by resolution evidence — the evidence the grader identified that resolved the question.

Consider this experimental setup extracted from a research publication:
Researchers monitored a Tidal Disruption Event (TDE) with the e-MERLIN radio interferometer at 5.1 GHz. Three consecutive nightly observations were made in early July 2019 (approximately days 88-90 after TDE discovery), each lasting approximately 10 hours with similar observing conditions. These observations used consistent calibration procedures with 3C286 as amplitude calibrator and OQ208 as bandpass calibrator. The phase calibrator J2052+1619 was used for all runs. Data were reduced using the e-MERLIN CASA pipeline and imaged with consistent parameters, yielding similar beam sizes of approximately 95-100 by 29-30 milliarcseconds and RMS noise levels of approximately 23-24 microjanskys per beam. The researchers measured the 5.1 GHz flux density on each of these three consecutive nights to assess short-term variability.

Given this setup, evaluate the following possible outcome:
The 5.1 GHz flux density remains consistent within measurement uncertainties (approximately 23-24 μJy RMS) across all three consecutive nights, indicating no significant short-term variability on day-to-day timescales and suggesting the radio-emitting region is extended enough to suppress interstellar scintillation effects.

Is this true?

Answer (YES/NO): NO